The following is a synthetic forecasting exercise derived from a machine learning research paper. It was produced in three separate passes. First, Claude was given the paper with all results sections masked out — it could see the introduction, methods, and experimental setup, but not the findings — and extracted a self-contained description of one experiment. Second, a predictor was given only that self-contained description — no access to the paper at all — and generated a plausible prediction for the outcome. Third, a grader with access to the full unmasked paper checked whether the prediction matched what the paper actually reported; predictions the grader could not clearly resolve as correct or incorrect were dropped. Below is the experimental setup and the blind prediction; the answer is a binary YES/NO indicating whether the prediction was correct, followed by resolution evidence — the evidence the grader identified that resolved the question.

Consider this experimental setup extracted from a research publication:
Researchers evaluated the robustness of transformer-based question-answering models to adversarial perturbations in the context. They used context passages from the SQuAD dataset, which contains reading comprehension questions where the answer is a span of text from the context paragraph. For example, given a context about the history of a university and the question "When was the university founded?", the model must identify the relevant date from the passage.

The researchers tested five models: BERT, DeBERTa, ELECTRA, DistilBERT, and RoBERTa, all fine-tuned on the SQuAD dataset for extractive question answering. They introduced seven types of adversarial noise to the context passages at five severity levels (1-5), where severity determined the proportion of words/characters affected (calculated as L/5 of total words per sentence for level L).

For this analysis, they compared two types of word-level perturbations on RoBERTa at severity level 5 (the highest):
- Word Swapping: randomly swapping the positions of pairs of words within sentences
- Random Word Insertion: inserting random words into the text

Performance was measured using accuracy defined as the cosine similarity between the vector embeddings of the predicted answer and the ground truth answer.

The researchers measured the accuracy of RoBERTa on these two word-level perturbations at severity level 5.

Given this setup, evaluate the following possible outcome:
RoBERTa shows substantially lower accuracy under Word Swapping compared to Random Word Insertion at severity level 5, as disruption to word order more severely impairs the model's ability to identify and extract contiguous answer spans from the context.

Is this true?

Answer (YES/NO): NO